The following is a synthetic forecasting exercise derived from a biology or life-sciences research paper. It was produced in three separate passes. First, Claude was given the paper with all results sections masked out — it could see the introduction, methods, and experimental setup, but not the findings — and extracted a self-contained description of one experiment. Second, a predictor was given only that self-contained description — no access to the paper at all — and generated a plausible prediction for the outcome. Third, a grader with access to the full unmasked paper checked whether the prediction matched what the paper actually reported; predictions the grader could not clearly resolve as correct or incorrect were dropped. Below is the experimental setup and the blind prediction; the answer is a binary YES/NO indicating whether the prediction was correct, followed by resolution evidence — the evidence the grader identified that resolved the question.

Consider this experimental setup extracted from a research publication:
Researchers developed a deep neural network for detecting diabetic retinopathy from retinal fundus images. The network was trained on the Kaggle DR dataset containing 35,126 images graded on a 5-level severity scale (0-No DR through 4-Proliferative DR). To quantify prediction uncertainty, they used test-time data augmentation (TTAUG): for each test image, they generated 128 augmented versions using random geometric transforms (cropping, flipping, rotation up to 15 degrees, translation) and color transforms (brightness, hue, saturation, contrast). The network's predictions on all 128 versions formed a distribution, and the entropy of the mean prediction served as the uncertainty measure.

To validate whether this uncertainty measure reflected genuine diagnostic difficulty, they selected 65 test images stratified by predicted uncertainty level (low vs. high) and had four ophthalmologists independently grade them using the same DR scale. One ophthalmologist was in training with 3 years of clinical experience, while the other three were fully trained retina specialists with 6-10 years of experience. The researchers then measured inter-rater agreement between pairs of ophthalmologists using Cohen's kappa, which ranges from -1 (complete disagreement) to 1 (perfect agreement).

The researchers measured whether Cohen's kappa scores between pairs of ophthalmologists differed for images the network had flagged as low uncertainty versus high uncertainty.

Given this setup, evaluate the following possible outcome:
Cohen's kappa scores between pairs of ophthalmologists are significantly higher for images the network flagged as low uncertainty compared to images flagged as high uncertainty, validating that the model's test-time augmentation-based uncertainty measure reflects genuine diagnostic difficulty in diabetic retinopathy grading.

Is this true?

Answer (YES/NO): YES